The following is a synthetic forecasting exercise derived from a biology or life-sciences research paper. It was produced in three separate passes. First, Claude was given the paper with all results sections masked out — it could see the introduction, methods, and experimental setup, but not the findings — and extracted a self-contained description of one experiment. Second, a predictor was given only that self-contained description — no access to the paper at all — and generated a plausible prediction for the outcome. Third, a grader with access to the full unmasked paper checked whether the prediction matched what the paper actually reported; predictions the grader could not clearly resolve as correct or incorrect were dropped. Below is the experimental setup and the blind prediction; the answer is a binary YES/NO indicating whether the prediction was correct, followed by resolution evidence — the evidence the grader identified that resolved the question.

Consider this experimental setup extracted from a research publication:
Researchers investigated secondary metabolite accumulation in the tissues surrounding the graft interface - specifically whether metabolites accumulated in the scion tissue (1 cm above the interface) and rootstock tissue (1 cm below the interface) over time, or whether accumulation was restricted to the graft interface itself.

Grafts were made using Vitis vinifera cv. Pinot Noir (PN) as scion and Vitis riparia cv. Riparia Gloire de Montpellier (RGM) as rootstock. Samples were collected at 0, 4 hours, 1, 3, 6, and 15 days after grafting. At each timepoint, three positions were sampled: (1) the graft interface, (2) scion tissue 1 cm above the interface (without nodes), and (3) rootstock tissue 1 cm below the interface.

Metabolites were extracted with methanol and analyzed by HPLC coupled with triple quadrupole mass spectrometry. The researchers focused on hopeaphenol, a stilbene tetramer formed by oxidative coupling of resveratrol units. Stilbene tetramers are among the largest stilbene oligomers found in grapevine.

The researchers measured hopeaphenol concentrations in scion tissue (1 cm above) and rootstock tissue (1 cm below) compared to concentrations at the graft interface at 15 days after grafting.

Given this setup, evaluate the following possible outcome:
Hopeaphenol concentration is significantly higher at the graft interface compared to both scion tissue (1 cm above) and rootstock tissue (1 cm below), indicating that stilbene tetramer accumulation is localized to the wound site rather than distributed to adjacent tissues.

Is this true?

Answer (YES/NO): NO